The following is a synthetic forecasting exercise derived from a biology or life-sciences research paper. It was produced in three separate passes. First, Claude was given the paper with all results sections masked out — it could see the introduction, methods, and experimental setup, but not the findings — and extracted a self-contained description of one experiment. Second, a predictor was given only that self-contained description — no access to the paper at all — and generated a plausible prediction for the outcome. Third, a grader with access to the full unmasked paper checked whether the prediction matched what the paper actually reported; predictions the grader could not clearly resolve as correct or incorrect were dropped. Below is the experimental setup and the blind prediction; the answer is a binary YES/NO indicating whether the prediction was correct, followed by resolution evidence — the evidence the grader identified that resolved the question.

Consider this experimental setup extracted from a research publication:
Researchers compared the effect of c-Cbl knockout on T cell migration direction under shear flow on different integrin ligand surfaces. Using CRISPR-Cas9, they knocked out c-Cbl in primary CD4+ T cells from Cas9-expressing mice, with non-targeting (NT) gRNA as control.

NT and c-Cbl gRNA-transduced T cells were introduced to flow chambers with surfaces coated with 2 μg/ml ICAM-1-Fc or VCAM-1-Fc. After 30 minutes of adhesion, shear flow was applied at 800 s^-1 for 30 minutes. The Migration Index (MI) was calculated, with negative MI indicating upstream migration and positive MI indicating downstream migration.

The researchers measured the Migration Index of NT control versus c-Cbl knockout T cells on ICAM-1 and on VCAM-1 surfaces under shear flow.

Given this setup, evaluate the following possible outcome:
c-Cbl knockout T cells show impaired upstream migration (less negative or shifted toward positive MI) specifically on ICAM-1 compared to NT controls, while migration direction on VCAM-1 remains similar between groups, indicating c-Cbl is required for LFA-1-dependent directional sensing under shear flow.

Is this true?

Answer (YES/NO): YES